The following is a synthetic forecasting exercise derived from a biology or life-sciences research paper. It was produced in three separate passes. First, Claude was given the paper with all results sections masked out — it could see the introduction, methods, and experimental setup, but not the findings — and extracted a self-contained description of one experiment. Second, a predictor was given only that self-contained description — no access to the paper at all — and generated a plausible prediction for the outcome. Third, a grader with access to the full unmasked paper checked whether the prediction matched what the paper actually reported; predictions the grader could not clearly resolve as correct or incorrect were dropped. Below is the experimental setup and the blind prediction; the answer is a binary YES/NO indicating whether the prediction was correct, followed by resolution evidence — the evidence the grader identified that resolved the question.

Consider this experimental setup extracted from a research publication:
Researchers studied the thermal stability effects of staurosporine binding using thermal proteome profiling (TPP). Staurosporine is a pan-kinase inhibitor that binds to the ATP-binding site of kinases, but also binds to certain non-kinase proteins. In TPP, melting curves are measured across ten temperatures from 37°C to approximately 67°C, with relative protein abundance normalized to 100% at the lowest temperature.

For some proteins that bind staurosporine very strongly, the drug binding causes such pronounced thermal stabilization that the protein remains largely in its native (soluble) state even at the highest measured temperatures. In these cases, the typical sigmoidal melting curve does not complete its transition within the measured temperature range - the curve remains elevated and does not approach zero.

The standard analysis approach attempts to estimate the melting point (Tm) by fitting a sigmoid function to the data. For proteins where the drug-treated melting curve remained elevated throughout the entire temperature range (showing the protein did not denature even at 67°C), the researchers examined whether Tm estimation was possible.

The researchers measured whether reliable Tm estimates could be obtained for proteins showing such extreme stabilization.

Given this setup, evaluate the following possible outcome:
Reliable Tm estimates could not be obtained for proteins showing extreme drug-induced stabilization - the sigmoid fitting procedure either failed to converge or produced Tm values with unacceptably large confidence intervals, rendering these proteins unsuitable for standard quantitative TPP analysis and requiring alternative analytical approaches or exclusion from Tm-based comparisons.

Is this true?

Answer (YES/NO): NO